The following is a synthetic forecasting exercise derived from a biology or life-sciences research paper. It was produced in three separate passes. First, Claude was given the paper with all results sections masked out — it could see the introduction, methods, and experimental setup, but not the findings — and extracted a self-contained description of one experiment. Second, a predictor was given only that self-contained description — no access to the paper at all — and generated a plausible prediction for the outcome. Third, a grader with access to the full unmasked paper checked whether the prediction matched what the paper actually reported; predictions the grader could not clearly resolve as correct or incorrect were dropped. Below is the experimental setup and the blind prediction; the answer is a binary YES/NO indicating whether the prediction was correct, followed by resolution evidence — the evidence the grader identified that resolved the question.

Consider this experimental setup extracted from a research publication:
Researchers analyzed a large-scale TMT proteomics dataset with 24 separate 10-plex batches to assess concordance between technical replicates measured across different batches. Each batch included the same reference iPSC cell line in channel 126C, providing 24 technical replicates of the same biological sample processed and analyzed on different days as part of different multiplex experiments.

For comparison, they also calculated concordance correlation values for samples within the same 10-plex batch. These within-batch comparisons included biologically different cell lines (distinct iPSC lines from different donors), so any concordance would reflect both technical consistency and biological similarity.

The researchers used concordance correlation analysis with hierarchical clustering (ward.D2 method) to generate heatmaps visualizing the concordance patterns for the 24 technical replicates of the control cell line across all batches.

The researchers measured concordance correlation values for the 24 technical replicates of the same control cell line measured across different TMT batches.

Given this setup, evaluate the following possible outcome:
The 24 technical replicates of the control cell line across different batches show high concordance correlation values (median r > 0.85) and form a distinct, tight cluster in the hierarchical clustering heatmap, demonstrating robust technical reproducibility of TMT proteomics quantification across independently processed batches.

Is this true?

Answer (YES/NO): NO